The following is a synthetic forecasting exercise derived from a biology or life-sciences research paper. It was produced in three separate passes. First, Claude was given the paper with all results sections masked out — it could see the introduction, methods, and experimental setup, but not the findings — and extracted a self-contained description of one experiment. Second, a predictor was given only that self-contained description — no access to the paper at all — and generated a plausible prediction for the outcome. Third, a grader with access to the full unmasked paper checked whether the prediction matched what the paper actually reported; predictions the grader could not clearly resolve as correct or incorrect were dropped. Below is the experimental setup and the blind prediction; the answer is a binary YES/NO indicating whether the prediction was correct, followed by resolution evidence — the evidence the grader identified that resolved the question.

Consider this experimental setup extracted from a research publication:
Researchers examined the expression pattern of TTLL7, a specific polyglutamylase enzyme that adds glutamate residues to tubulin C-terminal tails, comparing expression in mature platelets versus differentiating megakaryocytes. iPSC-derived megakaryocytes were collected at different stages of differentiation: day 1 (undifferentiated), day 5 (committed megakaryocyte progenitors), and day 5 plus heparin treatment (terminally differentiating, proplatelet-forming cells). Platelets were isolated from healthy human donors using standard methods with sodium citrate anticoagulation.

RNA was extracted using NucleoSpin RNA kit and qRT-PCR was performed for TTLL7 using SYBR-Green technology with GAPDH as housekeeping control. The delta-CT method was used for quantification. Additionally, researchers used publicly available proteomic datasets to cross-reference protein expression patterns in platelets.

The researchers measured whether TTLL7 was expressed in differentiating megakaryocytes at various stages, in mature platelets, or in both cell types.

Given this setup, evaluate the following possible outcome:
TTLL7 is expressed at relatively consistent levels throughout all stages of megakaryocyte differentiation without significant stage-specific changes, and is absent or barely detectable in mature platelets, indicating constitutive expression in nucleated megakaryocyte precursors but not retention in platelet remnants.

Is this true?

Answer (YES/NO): NO